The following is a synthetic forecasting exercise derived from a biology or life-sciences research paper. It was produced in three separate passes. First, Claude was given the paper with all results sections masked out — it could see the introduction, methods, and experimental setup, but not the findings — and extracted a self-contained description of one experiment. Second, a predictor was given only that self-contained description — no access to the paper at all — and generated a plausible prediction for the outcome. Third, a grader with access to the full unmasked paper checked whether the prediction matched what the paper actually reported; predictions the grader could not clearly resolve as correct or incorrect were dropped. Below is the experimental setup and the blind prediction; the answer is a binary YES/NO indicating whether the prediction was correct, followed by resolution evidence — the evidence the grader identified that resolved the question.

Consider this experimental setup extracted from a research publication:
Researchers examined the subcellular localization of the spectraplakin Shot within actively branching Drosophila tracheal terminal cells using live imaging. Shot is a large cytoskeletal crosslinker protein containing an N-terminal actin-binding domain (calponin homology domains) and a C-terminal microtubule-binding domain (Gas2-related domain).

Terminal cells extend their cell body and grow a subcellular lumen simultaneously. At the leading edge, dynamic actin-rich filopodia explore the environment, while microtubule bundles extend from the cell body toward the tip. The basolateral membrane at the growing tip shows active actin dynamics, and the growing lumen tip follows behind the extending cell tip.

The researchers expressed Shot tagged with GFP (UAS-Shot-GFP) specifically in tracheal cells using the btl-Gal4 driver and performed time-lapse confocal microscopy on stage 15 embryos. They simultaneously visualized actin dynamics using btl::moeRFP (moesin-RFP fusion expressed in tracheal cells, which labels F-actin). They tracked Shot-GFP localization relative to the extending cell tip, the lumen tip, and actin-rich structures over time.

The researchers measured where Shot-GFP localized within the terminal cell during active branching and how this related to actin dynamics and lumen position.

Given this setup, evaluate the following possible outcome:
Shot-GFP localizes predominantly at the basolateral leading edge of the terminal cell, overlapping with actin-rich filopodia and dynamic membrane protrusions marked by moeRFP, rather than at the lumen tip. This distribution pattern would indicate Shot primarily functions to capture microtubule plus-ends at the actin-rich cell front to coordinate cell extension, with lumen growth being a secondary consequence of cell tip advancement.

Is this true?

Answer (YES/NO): NO